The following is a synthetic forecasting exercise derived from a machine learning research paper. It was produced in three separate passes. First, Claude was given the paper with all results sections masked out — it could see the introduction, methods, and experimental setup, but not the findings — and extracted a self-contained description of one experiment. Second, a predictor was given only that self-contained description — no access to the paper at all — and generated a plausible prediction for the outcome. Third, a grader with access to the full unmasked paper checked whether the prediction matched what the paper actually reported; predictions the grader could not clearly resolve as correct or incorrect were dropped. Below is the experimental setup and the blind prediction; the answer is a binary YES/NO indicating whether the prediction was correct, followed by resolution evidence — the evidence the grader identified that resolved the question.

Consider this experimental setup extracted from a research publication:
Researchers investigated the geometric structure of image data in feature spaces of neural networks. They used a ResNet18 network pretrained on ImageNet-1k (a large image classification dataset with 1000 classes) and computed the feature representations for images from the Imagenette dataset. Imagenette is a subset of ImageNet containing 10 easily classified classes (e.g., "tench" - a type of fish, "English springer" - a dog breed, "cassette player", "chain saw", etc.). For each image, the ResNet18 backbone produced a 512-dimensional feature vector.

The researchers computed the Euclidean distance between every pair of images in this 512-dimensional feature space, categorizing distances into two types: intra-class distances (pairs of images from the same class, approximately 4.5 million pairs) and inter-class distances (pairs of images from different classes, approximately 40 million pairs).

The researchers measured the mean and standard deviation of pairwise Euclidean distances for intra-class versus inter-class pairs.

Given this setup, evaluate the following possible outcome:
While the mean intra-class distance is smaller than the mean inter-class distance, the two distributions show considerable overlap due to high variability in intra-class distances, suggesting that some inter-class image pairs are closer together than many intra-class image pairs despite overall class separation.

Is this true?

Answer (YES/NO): NO